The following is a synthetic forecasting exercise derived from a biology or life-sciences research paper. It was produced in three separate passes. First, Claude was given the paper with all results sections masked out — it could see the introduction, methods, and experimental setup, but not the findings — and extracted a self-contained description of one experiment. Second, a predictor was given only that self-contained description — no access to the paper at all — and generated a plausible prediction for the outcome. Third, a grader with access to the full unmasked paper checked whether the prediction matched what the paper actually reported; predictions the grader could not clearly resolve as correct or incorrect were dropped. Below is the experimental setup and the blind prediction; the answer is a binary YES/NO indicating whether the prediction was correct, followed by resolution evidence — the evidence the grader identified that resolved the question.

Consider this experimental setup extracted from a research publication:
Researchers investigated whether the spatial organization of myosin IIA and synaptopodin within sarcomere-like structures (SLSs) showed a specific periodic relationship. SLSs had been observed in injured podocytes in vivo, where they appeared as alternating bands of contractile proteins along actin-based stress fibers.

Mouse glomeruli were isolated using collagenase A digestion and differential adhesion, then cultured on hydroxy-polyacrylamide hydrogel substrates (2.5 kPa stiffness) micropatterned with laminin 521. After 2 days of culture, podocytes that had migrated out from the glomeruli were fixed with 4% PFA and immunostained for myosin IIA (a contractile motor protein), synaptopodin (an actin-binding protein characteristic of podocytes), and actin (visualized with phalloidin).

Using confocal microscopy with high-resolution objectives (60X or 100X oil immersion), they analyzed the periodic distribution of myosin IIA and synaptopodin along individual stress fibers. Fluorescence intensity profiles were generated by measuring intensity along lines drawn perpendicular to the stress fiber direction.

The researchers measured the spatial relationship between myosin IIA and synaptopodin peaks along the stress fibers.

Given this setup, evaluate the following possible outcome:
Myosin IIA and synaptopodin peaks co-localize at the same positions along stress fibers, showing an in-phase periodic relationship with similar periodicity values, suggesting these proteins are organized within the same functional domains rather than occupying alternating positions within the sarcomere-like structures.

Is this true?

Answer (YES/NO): NO